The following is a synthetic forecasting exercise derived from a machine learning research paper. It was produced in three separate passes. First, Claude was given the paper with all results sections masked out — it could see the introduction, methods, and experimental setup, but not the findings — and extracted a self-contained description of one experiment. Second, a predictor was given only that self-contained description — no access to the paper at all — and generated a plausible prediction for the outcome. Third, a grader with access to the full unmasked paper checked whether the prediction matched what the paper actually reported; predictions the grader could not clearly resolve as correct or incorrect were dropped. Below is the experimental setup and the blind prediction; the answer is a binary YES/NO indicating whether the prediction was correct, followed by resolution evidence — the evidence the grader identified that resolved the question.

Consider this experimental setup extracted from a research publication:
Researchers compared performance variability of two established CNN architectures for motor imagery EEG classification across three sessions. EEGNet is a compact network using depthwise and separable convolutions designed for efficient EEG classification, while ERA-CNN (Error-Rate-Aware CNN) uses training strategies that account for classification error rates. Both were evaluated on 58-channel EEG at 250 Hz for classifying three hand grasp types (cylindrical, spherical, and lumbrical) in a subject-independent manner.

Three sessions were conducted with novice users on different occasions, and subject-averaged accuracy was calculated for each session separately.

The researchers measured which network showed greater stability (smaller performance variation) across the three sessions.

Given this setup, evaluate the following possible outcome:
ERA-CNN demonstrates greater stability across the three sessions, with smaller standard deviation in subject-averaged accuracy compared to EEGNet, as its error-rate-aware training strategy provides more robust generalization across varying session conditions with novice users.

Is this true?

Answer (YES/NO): YES